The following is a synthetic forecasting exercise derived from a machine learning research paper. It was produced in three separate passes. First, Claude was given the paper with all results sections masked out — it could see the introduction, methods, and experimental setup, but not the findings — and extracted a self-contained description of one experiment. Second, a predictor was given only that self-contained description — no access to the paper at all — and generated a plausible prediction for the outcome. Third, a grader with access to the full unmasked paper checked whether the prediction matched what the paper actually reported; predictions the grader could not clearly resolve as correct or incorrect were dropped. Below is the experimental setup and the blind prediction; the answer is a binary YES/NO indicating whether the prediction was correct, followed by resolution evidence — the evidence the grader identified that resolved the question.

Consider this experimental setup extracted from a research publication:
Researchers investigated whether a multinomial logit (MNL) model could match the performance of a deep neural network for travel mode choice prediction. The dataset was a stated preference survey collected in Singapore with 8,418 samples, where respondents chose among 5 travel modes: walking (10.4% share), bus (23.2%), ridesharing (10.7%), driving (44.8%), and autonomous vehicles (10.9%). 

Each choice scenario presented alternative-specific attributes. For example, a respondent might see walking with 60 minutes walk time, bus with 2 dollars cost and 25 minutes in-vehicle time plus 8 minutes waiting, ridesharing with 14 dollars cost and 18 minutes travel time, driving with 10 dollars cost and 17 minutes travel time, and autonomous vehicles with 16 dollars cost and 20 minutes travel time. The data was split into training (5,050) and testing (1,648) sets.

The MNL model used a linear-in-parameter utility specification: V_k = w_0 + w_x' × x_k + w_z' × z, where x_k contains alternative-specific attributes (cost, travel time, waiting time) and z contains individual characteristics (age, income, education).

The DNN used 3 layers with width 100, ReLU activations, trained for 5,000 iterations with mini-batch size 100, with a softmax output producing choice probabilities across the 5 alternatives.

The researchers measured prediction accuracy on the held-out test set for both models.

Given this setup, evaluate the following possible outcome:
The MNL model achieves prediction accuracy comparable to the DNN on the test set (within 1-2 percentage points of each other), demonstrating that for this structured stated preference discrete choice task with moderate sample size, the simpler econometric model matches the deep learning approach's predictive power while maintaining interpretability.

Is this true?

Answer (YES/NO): NO